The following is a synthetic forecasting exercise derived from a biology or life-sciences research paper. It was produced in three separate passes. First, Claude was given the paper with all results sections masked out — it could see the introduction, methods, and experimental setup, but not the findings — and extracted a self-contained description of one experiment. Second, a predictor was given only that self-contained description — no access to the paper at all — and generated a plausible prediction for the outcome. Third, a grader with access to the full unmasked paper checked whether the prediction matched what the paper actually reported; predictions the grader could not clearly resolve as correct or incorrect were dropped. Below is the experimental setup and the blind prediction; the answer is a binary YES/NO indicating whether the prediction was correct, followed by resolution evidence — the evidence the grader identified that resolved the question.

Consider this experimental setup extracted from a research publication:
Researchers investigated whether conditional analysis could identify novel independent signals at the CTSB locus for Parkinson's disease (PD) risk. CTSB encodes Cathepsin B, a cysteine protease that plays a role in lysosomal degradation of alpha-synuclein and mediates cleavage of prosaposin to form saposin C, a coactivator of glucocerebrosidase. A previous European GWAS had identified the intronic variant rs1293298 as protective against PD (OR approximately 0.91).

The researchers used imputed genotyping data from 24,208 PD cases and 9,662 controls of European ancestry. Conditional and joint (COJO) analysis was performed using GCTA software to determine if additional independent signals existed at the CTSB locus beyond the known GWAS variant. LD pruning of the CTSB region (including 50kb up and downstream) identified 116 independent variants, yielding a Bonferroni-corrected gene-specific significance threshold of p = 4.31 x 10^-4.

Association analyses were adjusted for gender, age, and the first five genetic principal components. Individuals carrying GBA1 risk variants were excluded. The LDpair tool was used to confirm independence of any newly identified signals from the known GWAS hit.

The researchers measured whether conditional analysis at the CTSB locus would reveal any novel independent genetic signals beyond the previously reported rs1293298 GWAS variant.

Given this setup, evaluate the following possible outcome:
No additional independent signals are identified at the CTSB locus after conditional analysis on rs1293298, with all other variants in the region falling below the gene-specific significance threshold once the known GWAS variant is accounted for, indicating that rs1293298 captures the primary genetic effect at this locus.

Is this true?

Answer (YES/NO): NO